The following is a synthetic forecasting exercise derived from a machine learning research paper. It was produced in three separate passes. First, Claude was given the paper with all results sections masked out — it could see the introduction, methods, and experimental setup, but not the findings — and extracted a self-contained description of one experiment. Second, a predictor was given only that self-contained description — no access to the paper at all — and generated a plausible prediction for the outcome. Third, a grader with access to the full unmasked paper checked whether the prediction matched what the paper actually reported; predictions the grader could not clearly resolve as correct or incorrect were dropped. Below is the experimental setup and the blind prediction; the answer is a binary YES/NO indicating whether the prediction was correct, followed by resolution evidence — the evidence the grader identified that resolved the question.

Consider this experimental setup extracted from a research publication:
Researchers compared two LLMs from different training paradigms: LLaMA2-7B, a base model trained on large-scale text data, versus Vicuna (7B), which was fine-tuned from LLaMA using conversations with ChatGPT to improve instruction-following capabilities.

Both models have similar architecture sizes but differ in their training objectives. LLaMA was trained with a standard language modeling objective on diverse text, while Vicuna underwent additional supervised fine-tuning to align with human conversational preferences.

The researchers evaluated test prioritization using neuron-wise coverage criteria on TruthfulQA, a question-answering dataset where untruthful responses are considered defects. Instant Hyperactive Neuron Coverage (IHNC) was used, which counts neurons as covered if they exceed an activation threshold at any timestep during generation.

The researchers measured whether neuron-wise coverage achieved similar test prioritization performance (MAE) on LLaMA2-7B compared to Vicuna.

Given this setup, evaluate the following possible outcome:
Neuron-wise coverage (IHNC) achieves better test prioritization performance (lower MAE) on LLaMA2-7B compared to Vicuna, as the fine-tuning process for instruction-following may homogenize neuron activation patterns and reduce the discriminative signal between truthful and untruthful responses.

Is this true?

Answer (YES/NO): YES